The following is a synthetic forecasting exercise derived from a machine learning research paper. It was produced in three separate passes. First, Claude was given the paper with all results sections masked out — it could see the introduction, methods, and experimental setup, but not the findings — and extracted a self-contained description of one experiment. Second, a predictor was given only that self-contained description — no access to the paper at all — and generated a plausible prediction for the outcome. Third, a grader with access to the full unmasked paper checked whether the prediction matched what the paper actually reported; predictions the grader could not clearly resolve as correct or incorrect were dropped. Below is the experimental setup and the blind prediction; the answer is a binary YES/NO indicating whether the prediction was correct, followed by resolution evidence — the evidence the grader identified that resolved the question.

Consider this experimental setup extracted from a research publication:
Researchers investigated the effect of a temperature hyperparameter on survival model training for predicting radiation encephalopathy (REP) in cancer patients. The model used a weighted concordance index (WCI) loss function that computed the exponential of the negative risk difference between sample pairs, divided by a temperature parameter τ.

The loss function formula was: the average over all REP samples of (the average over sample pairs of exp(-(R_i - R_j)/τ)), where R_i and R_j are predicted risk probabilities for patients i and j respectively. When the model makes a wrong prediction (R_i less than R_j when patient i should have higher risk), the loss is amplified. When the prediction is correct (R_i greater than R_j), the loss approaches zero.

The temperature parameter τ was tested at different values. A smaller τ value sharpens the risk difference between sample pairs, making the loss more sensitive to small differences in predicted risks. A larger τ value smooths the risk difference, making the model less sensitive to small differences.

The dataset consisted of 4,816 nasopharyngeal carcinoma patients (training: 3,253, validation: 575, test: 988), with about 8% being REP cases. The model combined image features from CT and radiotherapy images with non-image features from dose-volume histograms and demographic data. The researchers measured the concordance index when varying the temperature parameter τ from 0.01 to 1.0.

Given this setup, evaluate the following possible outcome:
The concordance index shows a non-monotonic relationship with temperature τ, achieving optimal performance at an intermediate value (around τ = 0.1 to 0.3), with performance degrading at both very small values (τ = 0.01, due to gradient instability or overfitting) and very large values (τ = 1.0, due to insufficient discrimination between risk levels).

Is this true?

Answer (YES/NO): NO